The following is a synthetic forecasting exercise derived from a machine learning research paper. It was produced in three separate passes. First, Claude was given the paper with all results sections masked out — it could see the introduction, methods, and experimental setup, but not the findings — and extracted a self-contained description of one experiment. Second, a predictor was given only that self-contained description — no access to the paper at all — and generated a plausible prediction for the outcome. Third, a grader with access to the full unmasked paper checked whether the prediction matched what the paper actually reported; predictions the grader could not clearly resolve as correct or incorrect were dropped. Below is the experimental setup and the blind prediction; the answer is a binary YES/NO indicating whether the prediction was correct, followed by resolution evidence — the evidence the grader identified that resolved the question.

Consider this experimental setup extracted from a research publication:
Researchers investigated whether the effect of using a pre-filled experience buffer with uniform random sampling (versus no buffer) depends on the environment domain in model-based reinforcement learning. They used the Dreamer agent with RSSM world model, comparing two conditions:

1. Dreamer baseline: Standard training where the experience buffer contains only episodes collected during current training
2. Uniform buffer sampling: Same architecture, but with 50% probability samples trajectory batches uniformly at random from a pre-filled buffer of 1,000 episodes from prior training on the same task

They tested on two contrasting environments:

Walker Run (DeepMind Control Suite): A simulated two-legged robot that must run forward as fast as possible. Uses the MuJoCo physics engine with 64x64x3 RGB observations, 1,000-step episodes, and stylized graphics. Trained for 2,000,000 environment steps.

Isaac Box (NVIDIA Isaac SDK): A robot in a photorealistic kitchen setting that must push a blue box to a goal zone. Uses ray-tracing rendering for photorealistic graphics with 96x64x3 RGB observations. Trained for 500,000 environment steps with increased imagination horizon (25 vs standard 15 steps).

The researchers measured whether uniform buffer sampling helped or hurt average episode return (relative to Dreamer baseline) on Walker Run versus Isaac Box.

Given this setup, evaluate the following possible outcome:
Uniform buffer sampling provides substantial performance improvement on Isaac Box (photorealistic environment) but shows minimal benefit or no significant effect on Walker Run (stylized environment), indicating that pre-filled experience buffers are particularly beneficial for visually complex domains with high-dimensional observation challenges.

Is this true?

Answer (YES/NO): NO